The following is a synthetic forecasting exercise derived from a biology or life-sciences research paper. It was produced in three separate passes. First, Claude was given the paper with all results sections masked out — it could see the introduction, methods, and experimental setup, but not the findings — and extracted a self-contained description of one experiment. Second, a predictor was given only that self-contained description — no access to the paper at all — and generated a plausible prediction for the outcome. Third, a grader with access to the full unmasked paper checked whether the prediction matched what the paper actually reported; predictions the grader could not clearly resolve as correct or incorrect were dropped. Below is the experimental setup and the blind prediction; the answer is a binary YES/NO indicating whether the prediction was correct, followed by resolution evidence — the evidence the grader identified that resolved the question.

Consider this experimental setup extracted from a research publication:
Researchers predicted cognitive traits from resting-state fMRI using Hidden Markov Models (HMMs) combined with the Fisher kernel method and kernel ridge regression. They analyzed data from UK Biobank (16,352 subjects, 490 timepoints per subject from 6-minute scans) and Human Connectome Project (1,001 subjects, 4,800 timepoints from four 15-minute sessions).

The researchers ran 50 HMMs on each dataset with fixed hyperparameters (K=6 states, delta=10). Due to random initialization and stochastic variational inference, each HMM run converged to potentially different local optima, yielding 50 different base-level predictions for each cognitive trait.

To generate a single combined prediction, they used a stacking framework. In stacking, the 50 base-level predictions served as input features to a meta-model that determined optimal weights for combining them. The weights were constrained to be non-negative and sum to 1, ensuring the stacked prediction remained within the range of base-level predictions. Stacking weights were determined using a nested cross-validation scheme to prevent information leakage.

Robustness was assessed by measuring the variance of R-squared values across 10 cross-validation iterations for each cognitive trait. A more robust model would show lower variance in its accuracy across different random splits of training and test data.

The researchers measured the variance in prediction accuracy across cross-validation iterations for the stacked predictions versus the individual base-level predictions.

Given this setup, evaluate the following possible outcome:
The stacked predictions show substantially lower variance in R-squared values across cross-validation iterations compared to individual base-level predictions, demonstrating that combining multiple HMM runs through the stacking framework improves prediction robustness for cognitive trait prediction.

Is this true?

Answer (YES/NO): NO